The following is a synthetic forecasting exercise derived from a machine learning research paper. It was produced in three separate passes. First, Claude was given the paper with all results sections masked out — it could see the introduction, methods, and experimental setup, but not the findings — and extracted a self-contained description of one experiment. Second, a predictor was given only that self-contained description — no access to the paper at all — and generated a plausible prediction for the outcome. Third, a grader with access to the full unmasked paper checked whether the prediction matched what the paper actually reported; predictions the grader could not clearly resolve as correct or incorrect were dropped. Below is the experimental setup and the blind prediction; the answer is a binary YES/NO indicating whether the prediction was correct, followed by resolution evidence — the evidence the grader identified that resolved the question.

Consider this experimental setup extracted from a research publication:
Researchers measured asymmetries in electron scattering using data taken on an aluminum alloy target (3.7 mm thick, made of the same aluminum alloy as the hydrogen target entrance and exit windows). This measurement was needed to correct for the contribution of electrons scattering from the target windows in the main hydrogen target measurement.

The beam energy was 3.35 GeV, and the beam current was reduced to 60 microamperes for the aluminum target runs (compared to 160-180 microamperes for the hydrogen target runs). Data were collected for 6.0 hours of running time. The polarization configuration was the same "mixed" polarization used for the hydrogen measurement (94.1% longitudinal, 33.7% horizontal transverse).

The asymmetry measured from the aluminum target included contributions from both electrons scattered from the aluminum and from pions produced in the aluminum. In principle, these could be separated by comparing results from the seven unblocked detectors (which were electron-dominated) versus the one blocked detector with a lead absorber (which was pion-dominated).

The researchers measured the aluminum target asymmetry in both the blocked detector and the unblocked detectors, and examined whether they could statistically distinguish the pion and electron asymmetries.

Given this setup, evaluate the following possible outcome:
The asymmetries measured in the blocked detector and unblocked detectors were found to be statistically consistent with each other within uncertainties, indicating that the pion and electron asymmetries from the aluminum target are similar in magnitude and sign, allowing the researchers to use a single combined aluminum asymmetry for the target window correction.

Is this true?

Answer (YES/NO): NO